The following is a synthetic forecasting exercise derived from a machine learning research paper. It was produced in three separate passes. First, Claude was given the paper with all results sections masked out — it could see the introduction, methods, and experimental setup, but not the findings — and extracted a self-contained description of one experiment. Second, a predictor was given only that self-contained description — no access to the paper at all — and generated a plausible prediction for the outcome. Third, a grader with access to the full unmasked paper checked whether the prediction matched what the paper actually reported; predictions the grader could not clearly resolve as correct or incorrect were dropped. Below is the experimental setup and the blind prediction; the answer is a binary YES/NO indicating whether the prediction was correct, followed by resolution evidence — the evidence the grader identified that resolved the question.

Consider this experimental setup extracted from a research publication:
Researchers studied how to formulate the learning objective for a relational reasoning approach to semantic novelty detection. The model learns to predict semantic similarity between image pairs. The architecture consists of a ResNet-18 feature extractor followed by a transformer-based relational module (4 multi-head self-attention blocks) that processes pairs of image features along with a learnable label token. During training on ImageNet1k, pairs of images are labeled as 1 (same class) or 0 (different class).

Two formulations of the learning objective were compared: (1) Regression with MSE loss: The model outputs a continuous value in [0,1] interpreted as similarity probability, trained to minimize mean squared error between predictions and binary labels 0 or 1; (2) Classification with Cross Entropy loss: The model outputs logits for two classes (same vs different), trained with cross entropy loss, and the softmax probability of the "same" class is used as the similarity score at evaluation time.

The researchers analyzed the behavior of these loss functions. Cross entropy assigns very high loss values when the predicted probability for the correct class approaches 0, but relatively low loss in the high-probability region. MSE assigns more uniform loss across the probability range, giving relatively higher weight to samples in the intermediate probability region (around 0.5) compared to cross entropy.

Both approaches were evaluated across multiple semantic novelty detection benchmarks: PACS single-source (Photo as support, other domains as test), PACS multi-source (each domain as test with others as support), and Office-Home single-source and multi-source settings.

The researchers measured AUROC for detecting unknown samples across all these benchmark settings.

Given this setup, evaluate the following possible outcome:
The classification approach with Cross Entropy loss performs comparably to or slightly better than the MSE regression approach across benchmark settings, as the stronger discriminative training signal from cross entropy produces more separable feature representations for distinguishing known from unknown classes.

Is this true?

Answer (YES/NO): NO